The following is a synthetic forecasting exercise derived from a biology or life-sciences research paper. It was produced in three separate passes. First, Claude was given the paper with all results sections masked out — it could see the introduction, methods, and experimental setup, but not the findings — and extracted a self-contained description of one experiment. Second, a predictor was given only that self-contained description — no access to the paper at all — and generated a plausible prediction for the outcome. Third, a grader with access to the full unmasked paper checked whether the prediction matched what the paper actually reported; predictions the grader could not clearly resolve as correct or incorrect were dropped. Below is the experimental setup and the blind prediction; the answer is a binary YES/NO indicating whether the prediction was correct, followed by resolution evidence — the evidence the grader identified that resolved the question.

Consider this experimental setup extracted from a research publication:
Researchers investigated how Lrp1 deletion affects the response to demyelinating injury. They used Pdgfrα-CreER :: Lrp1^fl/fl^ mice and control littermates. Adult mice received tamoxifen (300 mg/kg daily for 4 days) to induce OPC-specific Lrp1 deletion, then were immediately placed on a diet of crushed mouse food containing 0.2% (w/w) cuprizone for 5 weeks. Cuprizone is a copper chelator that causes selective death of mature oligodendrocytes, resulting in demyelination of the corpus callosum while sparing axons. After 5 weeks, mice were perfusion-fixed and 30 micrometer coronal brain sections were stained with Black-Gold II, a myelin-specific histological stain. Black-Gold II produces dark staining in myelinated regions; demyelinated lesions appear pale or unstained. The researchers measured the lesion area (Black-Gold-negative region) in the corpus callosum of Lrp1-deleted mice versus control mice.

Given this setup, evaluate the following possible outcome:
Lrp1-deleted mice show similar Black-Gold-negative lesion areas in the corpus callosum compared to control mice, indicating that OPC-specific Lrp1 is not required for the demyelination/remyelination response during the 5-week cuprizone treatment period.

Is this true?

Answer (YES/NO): NO